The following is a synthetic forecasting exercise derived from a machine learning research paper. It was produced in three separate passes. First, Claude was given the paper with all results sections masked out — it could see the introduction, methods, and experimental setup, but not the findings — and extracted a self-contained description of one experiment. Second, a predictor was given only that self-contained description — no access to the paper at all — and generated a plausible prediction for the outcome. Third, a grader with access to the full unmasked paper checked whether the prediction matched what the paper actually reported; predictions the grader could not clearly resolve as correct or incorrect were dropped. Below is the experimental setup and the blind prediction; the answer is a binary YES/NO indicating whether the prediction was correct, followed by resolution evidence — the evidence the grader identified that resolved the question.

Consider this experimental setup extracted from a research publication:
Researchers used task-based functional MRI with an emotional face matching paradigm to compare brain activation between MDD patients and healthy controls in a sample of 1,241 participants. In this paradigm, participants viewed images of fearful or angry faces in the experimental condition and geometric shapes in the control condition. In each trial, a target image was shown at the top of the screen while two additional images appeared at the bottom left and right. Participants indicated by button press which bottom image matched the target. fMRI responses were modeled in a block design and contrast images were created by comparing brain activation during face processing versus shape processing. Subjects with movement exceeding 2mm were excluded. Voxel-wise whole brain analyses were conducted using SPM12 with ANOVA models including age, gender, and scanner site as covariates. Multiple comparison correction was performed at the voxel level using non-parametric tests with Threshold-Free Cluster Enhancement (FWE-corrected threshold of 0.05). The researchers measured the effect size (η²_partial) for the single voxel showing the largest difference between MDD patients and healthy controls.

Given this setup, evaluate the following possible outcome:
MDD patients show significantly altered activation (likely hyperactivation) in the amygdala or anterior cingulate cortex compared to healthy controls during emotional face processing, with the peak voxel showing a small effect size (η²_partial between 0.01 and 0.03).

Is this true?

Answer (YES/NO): NO